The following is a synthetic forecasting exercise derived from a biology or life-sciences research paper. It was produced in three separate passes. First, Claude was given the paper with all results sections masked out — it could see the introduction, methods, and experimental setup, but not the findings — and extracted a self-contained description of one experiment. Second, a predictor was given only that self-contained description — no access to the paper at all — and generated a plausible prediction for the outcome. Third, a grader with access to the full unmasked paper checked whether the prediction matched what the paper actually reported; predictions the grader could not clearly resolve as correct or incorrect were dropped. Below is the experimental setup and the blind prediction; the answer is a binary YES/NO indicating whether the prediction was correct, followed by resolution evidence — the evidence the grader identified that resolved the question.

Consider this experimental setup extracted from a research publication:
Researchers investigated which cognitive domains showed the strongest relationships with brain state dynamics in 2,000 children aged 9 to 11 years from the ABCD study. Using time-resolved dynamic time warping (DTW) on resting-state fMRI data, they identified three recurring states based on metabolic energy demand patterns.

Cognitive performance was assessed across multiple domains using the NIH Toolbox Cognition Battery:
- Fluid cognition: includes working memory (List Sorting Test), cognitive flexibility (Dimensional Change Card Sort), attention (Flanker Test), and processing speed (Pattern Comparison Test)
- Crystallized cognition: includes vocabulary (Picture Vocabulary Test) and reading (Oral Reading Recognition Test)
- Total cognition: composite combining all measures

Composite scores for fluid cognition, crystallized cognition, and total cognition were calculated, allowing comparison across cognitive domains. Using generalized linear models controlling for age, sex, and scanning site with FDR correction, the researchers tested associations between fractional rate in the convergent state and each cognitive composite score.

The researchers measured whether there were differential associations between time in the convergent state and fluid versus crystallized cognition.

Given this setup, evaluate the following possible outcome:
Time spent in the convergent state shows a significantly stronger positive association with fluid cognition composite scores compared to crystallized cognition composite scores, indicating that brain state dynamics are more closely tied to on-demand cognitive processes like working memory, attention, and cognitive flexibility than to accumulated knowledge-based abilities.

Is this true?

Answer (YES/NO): NO